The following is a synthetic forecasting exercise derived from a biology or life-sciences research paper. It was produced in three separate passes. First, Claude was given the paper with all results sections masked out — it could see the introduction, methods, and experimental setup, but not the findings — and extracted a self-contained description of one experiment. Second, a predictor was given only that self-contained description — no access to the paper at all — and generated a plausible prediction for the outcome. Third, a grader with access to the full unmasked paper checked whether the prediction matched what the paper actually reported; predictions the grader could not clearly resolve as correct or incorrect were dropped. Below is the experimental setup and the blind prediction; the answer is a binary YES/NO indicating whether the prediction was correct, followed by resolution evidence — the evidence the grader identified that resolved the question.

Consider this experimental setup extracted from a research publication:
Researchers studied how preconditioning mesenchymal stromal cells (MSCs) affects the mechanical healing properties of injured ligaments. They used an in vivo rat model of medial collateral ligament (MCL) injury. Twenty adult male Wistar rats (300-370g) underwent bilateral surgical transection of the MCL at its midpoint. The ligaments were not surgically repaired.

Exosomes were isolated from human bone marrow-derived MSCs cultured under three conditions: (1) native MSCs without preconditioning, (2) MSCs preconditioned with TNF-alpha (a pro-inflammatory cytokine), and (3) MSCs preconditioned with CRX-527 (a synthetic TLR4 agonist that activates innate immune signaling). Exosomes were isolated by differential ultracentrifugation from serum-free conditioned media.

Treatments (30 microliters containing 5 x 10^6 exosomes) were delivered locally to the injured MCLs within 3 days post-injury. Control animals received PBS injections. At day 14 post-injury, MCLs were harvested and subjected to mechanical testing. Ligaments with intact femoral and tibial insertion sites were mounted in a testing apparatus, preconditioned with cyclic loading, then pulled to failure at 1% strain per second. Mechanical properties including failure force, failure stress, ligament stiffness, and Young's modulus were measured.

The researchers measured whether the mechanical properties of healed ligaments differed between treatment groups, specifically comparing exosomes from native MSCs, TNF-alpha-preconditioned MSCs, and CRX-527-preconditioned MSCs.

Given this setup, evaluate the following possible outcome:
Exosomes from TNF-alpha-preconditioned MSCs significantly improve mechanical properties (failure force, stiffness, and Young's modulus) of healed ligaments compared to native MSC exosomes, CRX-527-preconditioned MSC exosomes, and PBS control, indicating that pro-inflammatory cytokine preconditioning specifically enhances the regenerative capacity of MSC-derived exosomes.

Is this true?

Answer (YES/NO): NO